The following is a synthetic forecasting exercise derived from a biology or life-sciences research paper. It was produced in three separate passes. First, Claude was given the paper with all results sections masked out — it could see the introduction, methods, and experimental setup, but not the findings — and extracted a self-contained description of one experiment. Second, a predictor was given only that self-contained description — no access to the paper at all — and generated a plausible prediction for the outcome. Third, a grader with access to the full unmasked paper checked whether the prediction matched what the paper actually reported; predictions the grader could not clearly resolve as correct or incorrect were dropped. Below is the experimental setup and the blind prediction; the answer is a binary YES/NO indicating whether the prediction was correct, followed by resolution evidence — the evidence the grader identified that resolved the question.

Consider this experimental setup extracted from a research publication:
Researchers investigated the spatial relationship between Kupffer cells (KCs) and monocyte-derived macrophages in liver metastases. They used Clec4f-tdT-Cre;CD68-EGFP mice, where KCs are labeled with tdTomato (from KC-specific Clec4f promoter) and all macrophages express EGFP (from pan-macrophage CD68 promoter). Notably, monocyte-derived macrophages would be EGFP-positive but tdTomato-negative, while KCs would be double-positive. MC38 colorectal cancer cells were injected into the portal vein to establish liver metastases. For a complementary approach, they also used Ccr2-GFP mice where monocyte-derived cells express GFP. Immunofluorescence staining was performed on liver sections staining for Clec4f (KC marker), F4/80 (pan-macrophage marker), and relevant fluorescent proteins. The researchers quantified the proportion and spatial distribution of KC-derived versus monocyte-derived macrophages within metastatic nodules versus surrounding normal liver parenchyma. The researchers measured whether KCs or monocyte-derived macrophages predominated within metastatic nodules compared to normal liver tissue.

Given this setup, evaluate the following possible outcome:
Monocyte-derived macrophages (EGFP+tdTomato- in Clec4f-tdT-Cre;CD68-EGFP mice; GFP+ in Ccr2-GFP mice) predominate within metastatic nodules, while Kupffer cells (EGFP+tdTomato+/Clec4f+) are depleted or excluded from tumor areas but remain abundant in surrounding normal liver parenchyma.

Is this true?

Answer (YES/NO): YES